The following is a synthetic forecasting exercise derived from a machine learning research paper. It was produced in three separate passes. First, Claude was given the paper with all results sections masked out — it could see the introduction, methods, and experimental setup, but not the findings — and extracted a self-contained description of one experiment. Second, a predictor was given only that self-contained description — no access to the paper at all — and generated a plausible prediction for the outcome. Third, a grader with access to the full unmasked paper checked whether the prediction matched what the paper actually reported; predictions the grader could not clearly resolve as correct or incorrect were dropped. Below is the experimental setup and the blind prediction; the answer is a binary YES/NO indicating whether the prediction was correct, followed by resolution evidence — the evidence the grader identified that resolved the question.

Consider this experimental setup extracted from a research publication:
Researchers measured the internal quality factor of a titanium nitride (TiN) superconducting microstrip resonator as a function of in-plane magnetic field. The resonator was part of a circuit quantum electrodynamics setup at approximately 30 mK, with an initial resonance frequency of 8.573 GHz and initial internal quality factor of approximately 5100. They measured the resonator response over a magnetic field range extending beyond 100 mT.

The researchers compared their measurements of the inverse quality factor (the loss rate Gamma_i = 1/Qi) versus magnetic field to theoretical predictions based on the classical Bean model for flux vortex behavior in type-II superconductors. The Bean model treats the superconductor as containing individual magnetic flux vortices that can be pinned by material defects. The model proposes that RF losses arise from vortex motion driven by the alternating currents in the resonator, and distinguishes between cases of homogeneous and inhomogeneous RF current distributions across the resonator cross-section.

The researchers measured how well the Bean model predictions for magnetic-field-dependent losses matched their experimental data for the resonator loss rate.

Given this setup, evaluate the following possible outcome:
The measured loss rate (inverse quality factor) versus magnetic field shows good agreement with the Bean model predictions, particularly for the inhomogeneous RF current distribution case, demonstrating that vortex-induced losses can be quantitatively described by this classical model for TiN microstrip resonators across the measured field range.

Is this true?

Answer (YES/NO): YES